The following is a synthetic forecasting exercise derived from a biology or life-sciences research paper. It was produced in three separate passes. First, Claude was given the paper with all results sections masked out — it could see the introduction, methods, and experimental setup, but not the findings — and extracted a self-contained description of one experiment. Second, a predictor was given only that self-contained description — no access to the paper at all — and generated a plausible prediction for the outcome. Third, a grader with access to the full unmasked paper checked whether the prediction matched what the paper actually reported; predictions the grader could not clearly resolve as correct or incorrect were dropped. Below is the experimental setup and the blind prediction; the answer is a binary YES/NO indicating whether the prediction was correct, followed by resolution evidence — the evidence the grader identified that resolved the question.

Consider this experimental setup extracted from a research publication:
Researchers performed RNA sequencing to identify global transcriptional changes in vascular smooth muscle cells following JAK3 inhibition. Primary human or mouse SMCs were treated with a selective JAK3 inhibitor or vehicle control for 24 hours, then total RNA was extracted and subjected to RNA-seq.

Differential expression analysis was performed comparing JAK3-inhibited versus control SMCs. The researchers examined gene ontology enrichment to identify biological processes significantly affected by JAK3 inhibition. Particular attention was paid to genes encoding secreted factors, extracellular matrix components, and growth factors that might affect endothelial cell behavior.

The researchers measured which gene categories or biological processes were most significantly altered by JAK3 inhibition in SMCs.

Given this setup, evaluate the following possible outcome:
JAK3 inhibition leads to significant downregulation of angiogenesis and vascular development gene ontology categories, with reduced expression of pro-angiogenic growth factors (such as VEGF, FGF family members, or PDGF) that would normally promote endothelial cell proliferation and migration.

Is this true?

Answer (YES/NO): NO